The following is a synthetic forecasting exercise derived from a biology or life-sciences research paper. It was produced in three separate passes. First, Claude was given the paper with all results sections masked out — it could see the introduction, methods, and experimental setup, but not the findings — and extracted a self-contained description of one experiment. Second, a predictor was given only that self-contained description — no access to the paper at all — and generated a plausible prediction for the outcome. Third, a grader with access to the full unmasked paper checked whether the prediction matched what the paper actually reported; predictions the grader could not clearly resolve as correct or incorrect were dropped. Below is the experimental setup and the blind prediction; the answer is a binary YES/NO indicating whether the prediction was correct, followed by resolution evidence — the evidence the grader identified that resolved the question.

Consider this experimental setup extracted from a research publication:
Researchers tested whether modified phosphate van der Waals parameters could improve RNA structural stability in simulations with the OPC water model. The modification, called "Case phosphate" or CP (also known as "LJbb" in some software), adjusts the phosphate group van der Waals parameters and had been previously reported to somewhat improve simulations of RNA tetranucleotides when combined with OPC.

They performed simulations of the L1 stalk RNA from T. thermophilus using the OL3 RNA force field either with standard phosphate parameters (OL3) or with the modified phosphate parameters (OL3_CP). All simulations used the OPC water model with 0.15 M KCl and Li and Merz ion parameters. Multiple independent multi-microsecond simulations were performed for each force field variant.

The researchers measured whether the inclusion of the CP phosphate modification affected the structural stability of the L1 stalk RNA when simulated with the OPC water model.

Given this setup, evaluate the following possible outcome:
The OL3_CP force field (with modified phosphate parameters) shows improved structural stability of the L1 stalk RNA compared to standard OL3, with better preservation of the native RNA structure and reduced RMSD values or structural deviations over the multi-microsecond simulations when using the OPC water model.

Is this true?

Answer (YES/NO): NO